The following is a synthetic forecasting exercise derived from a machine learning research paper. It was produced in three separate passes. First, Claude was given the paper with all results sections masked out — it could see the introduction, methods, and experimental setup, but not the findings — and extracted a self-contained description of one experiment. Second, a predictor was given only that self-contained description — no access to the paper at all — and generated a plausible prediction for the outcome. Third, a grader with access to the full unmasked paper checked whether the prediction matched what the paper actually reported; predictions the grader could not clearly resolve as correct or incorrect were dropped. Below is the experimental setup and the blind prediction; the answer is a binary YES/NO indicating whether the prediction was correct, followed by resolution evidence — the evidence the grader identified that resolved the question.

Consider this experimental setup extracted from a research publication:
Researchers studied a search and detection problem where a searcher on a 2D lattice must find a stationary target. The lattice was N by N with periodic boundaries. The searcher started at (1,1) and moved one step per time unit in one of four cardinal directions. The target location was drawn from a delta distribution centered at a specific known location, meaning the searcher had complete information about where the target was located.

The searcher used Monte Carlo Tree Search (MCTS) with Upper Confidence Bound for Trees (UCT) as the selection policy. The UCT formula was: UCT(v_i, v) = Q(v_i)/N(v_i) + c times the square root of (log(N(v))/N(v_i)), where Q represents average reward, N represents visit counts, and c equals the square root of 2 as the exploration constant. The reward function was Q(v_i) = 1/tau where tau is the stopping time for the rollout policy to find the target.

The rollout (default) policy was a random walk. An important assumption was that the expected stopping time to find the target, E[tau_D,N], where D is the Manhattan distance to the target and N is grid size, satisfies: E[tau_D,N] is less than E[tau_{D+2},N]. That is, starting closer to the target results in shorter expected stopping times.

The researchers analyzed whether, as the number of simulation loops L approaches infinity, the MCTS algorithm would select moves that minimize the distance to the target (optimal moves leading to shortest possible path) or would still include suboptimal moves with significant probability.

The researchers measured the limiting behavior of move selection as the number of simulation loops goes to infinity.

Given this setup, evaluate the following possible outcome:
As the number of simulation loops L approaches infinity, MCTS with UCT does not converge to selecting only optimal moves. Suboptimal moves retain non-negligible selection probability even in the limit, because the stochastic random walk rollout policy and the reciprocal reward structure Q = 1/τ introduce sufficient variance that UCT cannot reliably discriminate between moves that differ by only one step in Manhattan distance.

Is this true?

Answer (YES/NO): NO